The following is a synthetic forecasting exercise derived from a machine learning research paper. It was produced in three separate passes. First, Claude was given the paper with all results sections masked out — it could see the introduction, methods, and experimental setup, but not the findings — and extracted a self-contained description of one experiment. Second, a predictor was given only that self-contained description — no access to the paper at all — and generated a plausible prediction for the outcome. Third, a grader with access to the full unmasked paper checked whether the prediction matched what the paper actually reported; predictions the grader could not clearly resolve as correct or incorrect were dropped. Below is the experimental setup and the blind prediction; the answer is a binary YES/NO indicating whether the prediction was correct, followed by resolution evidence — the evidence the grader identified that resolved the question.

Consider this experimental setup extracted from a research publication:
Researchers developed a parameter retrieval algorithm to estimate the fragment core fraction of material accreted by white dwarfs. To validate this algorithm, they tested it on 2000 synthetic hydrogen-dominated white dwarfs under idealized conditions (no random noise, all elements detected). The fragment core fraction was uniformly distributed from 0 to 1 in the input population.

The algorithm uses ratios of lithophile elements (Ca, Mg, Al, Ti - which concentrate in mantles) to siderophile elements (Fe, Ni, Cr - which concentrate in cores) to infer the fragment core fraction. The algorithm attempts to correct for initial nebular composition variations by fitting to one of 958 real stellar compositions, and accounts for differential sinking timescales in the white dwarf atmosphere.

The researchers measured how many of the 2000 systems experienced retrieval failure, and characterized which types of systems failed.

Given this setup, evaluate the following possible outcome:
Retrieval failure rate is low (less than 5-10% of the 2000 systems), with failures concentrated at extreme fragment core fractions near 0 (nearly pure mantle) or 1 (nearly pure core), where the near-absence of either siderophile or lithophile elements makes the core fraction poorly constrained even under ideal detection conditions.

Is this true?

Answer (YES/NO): YES